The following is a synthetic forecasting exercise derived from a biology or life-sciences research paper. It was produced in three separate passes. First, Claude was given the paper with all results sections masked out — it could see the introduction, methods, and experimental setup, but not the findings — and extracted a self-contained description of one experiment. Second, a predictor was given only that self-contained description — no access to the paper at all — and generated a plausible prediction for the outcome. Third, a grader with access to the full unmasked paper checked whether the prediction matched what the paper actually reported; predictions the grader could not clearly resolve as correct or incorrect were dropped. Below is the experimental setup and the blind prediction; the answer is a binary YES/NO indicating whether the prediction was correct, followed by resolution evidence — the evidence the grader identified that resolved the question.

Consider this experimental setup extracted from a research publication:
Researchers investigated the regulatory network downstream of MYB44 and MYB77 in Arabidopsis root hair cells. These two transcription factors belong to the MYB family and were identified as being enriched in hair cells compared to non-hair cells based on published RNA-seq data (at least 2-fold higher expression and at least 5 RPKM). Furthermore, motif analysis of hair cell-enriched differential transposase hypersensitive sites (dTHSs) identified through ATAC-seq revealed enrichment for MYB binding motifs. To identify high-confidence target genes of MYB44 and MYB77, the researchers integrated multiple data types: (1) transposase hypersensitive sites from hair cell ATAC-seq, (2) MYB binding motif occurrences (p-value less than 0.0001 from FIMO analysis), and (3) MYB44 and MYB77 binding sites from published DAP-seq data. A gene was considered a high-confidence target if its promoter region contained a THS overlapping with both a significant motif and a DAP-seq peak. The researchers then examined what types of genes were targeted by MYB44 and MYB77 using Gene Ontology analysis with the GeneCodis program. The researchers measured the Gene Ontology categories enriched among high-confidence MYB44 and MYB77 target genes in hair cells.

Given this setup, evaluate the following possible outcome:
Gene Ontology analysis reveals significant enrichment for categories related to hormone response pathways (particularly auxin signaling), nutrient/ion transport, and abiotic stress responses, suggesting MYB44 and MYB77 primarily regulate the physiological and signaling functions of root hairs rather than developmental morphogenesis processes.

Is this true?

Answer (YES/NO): NO